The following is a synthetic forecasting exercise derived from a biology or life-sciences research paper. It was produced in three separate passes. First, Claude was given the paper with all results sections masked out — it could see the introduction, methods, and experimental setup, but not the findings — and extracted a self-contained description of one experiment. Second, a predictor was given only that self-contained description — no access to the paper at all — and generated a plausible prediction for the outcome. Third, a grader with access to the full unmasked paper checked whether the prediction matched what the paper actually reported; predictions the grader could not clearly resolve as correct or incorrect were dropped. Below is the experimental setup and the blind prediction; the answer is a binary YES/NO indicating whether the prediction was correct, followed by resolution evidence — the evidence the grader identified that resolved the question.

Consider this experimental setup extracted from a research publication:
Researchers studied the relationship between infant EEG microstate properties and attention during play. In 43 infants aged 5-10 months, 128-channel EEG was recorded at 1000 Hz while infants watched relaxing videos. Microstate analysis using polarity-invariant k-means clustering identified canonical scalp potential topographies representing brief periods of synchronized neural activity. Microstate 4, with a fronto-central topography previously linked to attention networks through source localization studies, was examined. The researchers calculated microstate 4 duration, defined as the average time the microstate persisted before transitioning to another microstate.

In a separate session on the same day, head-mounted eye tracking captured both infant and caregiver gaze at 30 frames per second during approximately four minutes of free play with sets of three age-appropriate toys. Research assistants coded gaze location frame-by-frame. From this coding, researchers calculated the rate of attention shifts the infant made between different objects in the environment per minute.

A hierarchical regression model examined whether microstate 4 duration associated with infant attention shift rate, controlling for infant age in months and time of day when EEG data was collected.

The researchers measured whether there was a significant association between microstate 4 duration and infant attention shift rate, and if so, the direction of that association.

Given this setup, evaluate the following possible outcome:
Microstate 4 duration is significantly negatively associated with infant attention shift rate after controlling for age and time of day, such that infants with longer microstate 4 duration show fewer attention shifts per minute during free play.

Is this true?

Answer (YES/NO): YES